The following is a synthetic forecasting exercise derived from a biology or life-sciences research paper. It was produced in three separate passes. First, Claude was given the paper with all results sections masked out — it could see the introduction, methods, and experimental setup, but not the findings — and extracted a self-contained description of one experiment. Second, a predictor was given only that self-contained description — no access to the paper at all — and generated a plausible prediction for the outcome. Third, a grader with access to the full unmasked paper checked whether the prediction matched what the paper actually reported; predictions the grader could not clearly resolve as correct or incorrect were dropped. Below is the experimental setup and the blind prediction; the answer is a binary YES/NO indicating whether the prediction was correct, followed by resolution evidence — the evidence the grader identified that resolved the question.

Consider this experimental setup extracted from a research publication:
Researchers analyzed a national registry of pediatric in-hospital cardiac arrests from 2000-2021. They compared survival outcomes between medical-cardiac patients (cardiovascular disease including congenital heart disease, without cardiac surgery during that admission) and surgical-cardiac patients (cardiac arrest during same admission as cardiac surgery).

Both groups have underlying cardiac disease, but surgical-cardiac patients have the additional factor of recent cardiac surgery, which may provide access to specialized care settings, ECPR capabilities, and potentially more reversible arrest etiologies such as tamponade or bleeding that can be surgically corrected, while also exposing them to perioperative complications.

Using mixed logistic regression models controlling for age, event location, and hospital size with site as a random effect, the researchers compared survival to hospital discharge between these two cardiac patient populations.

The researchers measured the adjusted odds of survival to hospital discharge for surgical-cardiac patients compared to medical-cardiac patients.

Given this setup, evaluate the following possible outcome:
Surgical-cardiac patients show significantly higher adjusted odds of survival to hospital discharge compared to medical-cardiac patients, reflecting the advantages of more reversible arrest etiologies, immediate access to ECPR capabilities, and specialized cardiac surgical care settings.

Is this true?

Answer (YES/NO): YES